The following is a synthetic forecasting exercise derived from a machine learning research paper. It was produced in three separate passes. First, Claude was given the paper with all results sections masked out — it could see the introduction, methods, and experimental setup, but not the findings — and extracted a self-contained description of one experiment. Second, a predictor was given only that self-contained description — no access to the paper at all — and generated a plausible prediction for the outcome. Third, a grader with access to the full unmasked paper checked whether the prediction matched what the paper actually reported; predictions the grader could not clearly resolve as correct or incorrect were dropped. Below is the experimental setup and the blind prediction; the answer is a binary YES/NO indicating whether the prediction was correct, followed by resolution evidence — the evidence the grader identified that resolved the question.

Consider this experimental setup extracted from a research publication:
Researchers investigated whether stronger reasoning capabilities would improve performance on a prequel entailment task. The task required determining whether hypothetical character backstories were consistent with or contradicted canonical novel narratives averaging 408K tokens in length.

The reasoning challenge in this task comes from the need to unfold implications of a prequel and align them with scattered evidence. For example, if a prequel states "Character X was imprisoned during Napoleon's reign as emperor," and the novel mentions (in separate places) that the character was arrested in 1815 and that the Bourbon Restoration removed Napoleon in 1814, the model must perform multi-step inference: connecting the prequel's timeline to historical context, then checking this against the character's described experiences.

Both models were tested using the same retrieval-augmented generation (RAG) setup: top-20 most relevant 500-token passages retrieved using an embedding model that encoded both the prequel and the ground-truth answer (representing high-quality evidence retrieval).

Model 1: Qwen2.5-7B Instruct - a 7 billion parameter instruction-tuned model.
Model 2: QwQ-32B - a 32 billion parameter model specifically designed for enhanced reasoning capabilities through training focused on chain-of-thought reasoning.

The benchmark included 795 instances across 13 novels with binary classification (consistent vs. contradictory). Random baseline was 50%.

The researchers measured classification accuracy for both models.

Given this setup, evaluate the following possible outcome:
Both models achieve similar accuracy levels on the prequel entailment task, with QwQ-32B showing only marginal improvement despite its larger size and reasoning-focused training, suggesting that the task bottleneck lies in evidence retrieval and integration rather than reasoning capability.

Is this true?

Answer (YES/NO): NO